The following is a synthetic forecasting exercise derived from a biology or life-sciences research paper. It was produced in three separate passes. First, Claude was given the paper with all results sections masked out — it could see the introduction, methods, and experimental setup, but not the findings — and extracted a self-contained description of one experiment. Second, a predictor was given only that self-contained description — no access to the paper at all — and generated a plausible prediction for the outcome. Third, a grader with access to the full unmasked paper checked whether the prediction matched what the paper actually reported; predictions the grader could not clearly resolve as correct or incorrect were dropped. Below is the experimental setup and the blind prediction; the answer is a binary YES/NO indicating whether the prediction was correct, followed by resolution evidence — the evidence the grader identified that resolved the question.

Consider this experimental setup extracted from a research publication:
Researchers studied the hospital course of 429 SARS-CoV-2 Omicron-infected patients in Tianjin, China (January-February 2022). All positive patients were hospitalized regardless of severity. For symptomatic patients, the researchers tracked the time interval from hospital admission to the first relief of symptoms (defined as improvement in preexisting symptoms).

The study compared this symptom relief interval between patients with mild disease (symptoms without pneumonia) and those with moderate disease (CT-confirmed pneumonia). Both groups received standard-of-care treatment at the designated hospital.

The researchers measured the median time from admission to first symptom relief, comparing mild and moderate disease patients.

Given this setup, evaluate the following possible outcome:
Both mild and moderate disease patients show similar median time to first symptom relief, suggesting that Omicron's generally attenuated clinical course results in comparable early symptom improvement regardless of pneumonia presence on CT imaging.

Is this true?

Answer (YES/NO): YES